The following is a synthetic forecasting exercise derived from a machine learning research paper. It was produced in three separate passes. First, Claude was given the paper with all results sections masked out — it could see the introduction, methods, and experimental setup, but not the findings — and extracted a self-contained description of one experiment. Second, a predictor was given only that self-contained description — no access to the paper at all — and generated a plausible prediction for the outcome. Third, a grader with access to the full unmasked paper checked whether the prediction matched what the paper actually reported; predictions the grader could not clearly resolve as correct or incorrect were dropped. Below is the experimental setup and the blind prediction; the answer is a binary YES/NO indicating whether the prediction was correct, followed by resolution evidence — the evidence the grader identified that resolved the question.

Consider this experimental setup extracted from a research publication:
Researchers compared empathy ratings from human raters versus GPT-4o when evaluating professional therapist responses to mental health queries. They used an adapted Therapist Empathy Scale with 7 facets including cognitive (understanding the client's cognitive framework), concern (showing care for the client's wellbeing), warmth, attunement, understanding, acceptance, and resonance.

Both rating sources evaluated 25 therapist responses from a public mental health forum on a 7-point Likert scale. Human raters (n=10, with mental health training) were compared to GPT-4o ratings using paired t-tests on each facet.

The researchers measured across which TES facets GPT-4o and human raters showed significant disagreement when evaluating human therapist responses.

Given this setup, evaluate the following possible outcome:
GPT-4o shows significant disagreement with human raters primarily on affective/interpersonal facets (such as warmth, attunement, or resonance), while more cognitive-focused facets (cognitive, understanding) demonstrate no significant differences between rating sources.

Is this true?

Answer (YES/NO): NO